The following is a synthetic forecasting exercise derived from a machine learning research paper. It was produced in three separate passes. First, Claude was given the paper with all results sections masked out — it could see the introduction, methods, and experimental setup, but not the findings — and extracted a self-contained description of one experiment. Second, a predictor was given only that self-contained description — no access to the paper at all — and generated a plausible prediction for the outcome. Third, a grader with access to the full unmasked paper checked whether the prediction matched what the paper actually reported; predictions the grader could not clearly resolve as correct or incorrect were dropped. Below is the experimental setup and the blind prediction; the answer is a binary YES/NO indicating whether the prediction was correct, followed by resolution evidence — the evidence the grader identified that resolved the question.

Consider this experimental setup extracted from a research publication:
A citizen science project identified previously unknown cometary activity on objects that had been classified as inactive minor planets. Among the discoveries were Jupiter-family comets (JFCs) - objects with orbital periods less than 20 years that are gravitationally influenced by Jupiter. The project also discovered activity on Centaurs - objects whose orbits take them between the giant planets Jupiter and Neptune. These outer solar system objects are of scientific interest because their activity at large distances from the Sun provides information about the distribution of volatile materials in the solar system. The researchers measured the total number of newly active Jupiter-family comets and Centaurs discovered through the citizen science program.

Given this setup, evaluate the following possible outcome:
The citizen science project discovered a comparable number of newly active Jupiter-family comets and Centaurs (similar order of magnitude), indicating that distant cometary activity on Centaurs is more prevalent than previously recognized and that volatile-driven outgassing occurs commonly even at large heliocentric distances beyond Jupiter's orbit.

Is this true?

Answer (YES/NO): NO